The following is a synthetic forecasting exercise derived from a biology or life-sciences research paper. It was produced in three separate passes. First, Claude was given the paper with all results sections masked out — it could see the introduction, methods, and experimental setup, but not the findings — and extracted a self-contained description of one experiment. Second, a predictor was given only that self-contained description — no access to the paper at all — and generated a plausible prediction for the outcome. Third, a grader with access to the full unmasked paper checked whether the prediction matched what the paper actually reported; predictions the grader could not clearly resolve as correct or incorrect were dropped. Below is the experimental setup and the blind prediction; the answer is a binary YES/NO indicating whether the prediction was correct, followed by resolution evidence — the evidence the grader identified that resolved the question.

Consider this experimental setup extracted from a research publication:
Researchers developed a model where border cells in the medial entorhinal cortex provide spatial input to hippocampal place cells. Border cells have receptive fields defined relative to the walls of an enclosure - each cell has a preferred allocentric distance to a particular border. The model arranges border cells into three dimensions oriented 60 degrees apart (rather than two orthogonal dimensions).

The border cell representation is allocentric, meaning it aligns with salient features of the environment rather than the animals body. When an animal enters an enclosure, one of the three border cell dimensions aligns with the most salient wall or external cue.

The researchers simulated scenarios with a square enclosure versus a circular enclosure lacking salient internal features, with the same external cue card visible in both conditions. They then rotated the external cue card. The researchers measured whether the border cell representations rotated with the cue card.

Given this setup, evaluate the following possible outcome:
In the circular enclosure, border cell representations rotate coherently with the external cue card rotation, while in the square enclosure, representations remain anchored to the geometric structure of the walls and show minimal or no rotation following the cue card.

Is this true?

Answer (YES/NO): YES